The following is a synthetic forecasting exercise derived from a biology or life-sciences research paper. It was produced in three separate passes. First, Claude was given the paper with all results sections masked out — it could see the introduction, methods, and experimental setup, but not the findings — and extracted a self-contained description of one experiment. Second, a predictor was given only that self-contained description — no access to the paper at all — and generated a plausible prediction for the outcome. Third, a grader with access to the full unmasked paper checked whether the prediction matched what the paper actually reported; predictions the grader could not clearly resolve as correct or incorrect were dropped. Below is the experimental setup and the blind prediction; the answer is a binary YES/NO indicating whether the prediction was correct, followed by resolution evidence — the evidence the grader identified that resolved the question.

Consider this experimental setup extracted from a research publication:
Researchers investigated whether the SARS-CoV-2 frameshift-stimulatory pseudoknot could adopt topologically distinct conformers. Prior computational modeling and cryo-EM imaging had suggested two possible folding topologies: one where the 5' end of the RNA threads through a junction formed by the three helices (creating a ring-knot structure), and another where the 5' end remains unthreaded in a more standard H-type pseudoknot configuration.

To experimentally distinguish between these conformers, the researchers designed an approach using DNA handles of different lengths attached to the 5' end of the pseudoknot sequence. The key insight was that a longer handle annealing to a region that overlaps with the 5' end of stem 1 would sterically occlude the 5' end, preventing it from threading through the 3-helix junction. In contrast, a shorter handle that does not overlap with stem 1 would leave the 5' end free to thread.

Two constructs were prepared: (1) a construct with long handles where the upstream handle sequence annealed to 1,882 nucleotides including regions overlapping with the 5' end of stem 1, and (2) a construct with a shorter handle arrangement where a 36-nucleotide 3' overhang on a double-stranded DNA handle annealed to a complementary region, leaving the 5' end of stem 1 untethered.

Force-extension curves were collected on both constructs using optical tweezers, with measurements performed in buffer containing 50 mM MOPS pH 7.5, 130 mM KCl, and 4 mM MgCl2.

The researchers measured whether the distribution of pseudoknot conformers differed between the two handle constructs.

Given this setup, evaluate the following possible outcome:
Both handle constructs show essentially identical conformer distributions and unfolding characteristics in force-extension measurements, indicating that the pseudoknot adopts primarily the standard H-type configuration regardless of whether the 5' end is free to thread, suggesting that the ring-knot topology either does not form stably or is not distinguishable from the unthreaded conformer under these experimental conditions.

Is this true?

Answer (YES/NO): NO